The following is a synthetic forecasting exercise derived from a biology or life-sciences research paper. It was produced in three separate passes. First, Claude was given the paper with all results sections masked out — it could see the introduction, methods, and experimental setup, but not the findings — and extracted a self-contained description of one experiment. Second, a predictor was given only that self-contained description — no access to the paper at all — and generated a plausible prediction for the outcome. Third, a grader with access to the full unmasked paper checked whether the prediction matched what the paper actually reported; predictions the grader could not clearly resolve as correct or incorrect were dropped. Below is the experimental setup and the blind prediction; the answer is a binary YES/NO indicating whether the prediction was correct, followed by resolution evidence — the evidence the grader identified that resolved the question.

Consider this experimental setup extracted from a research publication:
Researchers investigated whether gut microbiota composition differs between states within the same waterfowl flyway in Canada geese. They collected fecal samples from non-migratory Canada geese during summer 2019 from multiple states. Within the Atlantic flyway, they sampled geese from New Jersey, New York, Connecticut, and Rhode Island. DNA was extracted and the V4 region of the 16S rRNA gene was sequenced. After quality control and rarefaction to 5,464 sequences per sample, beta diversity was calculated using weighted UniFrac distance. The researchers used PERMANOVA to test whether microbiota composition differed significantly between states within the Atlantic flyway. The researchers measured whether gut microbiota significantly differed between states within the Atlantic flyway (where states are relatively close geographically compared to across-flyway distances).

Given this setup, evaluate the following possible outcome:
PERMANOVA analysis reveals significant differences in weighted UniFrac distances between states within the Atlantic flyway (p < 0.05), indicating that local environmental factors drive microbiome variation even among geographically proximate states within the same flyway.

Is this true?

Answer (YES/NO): YES